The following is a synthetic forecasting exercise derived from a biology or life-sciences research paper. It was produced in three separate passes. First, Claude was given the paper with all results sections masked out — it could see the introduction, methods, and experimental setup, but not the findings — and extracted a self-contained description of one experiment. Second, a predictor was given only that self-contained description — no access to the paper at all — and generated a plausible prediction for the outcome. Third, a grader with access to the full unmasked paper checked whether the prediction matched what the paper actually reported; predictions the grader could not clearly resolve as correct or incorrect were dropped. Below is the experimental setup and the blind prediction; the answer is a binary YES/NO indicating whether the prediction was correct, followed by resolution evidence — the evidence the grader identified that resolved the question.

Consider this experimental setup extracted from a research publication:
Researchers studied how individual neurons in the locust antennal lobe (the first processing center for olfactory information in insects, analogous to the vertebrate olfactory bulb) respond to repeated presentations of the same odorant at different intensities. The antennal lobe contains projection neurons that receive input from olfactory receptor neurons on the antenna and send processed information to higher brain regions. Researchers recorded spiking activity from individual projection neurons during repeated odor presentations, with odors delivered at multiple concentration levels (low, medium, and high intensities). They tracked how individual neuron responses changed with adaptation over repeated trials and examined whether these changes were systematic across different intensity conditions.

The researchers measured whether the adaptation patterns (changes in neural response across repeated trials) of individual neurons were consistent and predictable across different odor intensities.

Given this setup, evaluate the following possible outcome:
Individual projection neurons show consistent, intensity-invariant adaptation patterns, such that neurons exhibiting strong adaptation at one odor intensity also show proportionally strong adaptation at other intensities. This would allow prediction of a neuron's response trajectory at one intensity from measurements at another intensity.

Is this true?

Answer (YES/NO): NO